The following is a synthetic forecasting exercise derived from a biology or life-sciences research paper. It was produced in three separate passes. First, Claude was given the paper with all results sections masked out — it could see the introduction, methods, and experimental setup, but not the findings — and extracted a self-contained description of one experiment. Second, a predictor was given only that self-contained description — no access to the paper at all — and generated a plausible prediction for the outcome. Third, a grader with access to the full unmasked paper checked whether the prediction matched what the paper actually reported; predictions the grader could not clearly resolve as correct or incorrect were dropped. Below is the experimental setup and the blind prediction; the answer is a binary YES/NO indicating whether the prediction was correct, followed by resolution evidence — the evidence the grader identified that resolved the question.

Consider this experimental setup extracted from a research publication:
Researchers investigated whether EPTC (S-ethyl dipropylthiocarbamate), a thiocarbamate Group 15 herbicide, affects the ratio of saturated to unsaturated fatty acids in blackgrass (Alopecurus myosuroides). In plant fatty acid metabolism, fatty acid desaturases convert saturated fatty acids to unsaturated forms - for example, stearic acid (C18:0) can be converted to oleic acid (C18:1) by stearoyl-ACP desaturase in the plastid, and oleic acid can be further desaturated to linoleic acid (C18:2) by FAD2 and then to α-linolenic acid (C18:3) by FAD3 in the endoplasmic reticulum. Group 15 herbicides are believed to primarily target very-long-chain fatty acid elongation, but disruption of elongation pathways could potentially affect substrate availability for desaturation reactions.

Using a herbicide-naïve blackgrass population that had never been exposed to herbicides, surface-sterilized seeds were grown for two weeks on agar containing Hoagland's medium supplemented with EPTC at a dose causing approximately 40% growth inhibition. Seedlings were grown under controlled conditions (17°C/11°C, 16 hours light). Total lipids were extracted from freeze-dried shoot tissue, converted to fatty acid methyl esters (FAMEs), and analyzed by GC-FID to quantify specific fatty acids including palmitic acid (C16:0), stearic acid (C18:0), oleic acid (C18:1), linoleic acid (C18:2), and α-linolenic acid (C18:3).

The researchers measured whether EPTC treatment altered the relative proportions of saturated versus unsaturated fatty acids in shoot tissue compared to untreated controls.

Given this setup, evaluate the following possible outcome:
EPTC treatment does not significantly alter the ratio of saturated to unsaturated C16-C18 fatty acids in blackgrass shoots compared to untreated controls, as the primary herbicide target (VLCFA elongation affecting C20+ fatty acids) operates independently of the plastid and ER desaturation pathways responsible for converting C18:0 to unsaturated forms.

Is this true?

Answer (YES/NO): YES